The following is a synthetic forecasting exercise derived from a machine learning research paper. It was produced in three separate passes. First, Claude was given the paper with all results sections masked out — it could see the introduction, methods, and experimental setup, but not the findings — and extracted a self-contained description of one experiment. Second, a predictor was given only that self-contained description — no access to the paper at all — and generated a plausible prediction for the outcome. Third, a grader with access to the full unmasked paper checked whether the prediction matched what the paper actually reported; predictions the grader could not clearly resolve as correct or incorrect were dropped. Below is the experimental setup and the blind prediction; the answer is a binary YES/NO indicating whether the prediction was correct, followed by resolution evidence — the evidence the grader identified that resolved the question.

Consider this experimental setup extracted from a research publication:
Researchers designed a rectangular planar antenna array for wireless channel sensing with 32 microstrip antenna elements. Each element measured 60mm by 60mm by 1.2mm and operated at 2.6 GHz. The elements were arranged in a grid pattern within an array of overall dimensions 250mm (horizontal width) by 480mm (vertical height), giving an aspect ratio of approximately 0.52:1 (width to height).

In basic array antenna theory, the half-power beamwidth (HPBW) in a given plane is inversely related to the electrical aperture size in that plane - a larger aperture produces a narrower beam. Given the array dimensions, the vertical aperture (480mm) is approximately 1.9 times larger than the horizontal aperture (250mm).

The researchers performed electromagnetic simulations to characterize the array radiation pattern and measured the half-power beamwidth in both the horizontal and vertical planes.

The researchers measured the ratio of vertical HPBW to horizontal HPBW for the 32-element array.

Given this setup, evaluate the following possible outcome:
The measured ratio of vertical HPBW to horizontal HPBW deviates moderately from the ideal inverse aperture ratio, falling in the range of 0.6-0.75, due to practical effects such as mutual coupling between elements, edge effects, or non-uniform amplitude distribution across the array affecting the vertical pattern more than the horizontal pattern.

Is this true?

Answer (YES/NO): NO